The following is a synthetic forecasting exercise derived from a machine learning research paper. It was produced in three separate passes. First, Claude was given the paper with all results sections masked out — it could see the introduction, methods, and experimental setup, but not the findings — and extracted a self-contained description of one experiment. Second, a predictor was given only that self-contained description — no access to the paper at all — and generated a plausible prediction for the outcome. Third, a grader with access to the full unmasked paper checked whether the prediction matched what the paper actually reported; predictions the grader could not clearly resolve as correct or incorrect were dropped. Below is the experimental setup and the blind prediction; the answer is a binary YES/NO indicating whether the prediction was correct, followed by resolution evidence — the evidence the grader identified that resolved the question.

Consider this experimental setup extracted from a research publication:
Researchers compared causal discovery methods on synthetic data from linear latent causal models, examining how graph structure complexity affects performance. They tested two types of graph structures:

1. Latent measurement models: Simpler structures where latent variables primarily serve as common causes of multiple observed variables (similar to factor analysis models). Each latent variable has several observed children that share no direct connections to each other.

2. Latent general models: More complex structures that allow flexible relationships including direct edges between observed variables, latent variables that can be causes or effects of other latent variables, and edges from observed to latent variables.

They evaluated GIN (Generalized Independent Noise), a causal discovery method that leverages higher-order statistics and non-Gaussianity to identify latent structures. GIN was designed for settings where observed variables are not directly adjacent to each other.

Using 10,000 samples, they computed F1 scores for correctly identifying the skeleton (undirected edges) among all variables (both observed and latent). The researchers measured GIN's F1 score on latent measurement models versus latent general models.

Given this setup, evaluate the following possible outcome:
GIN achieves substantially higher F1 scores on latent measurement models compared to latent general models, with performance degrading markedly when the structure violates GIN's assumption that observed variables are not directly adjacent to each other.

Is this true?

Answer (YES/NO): YES